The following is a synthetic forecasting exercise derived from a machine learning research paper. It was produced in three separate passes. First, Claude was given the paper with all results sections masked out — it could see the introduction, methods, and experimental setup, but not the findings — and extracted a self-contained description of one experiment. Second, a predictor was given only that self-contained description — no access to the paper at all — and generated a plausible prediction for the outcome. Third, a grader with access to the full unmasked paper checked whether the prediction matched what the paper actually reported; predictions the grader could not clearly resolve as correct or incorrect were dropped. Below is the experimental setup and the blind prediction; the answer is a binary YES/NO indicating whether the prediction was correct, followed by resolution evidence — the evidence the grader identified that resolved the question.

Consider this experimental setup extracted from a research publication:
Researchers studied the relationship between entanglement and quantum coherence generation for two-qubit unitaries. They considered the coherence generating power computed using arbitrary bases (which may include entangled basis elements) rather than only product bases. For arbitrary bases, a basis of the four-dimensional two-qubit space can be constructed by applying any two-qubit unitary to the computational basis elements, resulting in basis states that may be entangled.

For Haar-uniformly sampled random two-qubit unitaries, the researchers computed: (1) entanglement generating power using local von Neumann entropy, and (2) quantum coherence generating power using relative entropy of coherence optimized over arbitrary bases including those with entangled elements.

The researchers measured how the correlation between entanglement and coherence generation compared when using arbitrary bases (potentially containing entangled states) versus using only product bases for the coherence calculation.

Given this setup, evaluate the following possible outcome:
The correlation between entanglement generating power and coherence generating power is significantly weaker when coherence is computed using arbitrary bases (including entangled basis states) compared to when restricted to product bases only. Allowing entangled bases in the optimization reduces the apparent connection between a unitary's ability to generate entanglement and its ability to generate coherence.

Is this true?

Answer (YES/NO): NO